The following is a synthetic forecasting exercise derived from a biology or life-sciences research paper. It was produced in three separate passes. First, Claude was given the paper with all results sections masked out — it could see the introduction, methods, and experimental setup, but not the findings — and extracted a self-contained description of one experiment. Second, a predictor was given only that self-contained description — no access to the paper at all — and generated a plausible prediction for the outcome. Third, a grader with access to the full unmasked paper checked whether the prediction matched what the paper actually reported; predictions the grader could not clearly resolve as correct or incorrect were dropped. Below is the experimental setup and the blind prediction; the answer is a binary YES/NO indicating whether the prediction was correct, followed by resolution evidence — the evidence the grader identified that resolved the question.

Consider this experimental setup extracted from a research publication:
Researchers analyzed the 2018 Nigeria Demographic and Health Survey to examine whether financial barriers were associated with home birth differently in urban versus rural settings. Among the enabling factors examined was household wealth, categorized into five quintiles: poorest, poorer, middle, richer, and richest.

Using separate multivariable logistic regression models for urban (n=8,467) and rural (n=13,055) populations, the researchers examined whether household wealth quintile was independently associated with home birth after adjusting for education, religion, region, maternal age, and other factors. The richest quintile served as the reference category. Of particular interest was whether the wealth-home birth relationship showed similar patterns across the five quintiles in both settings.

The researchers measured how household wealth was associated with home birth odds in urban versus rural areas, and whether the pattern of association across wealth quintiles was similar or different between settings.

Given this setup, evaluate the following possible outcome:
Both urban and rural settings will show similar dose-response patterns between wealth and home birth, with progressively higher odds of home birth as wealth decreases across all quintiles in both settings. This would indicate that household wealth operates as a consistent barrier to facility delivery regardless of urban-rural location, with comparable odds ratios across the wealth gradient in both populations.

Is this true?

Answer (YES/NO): NO